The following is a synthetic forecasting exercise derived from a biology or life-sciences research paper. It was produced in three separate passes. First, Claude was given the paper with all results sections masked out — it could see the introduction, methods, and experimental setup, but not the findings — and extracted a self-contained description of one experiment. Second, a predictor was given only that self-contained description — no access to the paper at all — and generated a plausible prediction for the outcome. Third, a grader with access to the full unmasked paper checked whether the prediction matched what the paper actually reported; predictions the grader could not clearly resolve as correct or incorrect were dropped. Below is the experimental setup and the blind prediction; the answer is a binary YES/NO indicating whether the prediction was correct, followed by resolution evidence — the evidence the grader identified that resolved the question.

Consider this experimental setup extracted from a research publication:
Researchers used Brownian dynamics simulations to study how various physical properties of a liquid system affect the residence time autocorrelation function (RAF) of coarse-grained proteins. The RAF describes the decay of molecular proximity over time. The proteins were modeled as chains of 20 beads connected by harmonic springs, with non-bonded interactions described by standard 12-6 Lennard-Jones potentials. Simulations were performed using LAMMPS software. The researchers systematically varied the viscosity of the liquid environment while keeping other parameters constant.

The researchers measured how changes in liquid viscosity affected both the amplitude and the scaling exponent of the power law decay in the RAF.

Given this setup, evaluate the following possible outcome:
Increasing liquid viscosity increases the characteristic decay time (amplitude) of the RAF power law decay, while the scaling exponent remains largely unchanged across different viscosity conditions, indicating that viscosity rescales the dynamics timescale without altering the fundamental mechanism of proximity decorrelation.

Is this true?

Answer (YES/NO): YES